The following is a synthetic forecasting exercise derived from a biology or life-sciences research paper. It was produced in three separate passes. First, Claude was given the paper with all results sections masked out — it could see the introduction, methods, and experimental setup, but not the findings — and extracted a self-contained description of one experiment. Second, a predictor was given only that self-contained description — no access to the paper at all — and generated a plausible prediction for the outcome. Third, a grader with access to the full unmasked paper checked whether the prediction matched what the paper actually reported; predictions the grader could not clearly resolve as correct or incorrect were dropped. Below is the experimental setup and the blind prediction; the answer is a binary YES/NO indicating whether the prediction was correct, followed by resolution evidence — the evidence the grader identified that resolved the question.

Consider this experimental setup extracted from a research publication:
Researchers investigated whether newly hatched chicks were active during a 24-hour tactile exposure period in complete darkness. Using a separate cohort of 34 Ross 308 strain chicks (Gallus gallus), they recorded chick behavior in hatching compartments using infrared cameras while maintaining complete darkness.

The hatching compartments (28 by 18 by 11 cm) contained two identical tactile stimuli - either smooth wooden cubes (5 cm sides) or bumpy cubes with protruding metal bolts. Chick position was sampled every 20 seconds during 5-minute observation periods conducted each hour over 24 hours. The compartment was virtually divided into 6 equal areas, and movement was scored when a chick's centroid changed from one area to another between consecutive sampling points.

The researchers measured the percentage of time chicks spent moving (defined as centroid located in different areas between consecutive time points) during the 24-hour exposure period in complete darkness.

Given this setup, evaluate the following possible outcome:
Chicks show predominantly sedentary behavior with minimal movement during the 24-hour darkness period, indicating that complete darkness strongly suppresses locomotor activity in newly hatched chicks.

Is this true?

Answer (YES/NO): NO